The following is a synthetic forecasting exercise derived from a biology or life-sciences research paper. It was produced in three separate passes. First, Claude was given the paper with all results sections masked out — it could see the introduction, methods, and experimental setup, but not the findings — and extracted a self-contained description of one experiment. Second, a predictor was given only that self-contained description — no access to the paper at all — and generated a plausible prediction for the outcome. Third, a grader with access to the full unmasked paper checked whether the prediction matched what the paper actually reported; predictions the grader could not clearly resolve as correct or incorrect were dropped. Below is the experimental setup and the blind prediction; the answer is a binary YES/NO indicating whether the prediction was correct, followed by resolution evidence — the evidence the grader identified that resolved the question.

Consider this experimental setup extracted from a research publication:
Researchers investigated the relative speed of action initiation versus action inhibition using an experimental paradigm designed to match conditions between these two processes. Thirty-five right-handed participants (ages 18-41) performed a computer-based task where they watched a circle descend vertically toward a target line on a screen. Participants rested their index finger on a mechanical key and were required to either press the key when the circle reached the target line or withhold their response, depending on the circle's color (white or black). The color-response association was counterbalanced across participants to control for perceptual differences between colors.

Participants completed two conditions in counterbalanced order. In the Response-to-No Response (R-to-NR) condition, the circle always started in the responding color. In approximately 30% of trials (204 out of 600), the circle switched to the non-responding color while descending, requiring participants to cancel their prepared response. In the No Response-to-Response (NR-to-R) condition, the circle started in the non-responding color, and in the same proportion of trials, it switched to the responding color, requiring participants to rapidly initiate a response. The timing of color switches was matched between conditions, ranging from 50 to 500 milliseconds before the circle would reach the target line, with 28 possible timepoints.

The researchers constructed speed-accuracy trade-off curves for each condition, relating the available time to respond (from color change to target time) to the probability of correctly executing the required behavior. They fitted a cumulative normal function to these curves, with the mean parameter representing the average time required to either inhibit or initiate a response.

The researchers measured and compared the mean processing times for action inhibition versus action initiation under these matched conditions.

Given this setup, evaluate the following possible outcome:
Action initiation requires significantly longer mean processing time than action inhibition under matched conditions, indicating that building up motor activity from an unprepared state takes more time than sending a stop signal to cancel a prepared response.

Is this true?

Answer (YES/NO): NO